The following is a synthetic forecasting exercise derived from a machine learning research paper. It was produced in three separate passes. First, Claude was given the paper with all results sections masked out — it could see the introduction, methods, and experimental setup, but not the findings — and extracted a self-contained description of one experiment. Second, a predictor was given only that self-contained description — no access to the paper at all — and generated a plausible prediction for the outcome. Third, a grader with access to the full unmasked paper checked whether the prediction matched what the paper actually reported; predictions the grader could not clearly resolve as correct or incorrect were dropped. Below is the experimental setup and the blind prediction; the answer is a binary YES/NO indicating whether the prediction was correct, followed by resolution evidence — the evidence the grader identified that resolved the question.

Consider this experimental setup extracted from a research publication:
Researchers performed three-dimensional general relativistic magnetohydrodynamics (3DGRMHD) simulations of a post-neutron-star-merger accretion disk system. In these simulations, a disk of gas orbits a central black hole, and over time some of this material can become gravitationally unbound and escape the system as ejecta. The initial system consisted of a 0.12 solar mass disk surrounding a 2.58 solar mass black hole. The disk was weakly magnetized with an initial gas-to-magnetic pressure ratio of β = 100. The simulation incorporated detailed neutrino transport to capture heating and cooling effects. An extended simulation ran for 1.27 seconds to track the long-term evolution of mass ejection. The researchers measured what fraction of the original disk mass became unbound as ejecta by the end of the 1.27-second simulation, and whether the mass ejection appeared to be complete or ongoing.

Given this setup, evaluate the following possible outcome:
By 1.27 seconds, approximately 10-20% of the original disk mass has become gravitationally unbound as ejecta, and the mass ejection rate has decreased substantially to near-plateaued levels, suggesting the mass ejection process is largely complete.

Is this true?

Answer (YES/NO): NO